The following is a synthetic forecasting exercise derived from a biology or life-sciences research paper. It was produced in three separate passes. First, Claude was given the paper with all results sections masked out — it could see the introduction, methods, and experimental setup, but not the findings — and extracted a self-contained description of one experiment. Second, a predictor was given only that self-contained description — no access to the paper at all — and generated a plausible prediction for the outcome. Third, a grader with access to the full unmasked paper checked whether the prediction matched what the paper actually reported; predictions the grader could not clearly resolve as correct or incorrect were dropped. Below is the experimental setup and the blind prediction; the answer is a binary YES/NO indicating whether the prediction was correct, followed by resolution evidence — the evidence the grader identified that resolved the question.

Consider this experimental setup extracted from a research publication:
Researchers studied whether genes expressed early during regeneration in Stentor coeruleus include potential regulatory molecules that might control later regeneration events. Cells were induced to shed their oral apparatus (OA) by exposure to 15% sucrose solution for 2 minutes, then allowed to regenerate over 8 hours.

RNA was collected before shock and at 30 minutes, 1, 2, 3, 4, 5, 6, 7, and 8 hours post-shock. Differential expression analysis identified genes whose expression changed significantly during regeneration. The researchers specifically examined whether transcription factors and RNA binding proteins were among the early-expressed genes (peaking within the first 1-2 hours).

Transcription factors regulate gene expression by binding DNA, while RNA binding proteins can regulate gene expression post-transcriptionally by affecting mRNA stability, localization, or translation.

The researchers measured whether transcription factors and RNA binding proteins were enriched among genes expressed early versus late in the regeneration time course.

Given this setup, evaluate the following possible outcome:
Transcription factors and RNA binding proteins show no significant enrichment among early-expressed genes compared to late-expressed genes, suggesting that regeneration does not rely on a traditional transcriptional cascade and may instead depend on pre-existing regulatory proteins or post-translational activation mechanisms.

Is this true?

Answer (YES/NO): NO